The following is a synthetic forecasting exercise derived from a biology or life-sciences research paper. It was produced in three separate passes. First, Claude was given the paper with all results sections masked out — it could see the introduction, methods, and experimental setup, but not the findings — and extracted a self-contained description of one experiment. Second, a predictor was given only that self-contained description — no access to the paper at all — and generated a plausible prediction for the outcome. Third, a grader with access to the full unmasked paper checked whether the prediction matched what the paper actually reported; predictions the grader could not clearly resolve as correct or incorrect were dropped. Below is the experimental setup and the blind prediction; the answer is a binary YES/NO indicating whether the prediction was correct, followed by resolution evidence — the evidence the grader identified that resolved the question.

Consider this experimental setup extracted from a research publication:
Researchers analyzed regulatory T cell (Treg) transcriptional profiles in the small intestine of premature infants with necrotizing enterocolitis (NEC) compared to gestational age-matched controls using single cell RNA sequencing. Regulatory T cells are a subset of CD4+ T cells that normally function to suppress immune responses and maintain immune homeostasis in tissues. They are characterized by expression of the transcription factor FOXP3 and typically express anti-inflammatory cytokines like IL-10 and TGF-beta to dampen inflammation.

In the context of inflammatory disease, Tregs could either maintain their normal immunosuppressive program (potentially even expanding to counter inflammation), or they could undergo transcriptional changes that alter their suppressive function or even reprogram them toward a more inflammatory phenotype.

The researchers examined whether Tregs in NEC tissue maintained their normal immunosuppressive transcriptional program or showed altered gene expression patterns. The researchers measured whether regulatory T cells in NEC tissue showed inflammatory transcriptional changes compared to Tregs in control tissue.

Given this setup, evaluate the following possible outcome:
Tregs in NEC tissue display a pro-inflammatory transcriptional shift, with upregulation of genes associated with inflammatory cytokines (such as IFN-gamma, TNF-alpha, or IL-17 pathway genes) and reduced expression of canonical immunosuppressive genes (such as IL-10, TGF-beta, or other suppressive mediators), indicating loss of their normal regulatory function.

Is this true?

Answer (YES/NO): NO